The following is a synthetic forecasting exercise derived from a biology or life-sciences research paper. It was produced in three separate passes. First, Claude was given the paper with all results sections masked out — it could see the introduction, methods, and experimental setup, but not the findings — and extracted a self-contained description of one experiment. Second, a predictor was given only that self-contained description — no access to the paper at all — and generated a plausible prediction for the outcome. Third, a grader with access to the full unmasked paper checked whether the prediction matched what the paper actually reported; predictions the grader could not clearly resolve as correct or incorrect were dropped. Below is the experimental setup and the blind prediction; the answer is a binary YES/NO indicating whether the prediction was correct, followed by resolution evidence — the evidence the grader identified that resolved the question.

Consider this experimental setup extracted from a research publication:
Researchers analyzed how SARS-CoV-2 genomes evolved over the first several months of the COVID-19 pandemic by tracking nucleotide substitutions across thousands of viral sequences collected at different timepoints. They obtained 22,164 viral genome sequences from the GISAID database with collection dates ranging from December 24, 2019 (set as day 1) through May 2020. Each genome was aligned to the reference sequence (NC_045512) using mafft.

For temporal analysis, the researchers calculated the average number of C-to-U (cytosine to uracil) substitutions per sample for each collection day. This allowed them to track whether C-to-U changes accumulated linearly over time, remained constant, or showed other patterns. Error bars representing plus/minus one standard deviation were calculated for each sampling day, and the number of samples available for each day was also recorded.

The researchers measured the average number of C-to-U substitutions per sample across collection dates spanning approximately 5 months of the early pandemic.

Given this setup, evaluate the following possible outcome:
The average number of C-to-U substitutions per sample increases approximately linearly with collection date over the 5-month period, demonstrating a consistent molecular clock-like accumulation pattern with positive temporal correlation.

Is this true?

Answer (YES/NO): YES